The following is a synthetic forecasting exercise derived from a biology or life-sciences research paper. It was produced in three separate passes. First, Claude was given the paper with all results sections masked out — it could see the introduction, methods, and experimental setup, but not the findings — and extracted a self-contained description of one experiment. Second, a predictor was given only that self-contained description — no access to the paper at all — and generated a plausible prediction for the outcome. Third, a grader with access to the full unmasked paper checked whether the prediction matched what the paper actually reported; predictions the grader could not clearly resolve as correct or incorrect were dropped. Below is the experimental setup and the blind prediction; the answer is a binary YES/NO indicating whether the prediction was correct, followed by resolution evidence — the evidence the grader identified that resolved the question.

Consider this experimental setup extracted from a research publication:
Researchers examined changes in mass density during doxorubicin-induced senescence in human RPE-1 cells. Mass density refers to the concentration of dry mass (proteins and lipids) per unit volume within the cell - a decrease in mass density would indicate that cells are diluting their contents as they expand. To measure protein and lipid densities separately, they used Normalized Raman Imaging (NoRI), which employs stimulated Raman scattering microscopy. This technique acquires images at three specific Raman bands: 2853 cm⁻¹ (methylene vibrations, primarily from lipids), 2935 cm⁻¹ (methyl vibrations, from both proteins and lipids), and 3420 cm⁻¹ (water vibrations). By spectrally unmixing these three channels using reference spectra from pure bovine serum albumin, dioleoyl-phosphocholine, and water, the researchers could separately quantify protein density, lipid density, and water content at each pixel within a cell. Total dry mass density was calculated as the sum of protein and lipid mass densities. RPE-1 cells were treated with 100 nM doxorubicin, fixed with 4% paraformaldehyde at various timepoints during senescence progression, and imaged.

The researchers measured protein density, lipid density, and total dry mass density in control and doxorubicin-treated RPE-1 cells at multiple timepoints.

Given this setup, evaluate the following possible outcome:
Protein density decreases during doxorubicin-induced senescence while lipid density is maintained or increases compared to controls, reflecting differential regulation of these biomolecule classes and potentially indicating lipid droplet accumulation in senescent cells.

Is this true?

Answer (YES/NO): YES